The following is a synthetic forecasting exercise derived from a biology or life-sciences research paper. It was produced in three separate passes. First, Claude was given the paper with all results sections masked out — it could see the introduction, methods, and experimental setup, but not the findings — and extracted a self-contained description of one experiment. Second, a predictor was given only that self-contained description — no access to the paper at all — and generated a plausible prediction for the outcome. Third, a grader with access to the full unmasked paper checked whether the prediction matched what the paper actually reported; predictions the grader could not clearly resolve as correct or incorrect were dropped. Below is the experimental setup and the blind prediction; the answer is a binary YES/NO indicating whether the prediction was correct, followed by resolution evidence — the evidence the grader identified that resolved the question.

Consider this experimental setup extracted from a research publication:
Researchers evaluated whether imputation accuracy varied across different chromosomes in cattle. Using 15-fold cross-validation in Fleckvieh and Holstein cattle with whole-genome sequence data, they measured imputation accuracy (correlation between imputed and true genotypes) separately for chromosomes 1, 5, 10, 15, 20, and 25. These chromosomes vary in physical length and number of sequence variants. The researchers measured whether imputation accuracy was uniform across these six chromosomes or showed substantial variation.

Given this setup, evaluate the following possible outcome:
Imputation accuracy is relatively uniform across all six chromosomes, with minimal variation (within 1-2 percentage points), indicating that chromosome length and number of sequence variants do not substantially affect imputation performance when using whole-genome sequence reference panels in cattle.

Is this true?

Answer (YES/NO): NO